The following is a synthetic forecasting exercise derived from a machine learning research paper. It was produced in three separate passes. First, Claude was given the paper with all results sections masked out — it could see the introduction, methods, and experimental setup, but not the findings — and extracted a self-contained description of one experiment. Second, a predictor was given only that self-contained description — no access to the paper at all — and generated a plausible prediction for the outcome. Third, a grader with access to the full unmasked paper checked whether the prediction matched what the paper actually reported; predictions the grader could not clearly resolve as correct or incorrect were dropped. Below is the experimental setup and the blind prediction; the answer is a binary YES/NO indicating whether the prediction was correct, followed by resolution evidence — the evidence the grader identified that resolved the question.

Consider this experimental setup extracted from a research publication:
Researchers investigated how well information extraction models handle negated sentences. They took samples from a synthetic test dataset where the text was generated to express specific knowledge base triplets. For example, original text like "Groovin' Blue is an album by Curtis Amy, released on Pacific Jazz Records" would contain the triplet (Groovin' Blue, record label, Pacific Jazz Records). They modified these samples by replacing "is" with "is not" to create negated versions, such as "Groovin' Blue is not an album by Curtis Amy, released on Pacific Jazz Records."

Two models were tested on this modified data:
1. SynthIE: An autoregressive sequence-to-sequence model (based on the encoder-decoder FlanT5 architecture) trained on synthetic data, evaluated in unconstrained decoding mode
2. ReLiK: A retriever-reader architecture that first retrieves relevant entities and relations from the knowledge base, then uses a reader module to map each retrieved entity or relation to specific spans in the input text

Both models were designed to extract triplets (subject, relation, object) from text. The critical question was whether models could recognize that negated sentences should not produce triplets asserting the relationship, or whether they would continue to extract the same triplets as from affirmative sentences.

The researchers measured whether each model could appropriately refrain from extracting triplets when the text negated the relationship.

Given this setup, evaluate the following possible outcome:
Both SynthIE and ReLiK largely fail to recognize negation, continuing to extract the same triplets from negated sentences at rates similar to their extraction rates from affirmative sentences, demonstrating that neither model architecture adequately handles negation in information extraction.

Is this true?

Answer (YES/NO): NO